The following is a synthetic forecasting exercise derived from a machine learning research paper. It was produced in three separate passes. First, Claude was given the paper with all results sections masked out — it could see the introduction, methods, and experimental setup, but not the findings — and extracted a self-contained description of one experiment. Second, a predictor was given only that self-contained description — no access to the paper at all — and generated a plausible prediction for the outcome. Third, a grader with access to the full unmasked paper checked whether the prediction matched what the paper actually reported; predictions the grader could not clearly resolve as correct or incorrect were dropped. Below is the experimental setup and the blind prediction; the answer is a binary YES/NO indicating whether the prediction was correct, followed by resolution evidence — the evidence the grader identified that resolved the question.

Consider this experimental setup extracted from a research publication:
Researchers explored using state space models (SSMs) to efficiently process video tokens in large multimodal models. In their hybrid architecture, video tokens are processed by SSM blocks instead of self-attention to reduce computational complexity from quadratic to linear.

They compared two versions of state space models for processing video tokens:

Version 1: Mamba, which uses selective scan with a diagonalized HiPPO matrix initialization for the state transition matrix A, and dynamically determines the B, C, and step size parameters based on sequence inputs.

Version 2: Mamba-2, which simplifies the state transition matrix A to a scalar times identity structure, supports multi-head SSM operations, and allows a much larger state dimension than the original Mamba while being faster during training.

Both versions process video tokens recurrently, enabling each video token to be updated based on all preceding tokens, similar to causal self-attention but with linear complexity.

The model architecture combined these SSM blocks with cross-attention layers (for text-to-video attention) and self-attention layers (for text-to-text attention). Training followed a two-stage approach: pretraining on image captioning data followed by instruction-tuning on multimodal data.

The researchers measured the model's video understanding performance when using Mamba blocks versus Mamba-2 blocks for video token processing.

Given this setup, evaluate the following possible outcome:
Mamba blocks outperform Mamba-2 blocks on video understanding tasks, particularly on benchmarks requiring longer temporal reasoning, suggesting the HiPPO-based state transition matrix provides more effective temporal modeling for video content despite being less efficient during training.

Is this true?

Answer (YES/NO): NO